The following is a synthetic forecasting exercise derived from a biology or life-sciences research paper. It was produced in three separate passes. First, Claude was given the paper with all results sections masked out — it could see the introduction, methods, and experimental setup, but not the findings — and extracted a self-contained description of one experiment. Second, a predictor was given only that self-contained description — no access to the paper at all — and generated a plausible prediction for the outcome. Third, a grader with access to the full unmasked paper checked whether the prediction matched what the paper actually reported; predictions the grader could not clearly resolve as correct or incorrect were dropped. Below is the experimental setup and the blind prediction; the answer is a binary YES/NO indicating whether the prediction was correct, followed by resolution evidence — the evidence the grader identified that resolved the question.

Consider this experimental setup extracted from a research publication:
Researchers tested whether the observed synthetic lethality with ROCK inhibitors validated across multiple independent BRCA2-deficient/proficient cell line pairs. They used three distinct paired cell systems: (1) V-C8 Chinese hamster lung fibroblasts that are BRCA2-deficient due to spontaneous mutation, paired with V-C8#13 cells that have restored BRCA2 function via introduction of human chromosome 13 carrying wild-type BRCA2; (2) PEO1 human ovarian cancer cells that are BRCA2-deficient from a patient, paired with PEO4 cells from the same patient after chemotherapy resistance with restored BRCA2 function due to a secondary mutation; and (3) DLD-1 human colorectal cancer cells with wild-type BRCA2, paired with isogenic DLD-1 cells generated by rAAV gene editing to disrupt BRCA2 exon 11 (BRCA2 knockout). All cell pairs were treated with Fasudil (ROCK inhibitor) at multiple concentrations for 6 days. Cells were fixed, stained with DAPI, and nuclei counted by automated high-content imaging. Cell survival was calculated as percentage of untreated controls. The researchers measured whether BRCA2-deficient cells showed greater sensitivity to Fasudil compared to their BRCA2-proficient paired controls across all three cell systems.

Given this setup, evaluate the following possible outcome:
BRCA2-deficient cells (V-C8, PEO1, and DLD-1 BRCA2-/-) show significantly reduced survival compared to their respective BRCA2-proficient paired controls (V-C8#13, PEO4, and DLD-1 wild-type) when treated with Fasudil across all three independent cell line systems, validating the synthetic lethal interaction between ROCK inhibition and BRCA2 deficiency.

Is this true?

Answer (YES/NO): YES